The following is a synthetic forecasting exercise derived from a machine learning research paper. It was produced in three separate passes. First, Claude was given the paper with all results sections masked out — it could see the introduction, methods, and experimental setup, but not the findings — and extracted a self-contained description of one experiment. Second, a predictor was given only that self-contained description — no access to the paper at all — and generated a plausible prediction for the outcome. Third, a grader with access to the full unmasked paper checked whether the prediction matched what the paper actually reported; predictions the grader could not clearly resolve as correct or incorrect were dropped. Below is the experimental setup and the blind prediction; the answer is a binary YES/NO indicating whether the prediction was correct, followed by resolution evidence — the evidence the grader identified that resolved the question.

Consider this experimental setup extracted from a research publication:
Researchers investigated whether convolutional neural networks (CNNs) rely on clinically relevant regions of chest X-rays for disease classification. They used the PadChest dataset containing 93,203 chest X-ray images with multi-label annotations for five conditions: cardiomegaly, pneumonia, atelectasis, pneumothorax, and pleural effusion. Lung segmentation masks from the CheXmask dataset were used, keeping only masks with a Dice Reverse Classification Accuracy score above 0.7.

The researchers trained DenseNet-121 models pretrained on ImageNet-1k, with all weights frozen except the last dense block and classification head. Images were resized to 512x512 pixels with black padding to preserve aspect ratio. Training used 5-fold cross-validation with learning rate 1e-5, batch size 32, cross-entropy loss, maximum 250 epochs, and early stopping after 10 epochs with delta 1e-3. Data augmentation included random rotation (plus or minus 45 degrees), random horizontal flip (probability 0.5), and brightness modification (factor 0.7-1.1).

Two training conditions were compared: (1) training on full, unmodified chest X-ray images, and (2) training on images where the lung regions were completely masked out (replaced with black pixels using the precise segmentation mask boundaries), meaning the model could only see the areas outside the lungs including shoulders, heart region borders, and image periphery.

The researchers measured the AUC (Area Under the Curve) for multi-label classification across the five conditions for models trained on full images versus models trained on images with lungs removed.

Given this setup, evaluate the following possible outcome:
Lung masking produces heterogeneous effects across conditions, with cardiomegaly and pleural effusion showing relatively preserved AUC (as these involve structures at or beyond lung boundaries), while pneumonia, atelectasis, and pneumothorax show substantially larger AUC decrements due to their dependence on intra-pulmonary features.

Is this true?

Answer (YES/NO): NO